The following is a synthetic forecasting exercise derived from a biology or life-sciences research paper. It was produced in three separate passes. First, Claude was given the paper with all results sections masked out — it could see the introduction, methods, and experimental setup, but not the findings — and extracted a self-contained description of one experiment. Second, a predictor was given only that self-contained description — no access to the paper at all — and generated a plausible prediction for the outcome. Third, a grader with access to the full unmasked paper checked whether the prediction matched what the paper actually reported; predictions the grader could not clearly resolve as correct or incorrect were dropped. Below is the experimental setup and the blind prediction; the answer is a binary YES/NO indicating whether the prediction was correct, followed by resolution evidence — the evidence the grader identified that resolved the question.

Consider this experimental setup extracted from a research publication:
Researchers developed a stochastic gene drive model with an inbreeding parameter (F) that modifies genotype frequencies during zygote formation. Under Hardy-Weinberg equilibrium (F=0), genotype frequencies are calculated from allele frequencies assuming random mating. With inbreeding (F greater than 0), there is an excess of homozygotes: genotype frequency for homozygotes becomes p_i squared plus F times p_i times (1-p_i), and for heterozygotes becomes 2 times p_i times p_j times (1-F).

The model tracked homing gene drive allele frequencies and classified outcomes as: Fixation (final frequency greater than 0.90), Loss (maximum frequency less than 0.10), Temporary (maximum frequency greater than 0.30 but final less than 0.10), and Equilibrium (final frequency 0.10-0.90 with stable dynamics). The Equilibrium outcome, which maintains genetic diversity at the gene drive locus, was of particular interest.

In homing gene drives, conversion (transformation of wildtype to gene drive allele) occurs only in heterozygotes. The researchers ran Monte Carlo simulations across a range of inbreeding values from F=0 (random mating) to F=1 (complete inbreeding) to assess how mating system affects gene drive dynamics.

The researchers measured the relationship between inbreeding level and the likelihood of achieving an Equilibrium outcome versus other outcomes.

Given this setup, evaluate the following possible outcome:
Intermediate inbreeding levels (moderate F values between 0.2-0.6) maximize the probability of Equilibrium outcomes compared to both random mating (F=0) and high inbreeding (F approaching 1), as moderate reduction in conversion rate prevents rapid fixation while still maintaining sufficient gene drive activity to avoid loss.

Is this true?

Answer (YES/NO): NO